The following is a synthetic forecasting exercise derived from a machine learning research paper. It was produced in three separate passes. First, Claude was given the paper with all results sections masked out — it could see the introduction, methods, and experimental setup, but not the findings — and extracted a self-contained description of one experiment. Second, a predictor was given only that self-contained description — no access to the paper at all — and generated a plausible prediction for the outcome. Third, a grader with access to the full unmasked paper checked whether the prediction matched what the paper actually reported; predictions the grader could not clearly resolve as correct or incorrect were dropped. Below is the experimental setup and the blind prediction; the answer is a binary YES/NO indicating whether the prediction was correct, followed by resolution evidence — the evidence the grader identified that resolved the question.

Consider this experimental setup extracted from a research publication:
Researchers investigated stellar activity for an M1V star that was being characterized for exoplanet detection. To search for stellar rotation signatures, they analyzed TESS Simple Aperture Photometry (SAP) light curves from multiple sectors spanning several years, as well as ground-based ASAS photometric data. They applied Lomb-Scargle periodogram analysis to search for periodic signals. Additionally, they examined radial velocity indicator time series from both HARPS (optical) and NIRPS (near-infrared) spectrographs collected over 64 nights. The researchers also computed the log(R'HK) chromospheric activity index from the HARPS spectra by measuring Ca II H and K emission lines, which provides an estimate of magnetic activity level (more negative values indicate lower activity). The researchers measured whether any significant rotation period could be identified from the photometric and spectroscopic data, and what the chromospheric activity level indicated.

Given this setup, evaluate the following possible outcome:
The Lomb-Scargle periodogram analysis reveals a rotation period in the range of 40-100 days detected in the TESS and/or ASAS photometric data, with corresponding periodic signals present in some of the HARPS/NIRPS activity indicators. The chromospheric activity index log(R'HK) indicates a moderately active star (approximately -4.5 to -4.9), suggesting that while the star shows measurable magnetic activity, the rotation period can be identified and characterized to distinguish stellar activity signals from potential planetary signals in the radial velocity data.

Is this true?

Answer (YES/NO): NO